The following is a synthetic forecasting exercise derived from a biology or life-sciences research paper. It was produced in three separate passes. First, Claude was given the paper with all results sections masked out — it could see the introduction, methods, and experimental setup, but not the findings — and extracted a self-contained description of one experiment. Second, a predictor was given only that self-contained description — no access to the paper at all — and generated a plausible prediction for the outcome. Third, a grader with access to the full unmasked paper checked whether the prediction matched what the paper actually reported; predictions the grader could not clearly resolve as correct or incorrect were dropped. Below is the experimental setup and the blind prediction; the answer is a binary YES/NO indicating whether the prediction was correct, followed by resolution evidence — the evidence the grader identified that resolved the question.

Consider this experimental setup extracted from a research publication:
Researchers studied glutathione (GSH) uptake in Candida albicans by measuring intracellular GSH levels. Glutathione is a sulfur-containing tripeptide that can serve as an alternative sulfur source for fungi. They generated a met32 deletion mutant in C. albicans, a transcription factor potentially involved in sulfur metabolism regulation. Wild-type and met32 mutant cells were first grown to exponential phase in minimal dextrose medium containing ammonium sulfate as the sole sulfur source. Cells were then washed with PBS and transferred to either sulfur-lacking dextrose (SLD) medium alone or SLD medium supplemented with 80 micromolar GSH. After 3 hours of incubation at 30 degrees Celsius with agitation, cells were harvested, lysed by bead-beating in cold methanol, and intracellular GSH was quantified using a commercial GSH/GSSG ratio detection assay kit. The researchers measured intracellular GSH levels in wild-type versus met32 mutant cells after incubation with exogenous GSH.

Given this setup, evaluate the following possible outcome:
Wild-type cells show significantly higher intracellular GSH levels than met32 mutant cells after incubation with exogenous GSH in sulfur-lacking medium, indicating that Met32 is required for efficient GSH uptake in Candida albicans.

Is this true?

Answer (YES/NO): YES